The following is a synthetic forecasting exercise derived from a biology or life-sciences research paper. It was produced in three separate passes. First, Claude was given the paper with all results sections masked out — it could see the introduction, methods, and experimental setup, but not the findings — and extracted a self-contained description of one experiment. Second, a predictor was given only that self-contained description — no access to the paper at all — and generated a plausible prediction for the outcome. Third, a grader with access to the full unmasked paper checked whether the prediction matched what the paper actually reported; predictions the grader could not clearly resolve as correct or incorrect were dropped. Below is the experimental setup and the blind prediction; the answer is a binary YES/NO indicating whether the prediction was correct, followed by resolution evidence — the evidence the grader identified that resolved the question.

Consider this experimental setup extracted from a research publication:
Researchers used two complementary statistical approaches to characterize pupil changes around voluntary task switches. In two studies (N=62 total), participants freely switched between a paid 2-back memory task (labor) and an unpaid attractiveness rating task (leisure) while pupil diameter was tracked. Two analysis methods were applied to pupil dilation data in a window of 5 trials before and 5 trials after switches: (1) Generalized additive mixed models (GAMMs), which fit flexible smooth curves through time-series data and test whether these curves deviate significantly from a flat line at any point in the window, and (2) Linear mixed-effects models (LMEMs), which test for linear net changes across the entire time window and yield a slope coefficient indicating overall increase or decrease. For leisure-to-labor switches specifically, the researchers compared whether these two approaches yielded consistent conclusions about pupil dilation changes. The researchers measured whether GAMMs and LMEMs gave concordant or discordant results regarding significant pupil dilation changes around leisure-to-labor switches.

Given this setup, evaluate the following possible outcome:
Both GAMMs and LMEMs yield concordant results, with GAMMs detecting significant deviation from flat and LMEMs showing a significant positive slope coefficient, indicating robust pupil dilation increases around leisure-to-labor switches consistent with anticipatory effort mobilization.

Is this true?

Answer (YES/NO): NO